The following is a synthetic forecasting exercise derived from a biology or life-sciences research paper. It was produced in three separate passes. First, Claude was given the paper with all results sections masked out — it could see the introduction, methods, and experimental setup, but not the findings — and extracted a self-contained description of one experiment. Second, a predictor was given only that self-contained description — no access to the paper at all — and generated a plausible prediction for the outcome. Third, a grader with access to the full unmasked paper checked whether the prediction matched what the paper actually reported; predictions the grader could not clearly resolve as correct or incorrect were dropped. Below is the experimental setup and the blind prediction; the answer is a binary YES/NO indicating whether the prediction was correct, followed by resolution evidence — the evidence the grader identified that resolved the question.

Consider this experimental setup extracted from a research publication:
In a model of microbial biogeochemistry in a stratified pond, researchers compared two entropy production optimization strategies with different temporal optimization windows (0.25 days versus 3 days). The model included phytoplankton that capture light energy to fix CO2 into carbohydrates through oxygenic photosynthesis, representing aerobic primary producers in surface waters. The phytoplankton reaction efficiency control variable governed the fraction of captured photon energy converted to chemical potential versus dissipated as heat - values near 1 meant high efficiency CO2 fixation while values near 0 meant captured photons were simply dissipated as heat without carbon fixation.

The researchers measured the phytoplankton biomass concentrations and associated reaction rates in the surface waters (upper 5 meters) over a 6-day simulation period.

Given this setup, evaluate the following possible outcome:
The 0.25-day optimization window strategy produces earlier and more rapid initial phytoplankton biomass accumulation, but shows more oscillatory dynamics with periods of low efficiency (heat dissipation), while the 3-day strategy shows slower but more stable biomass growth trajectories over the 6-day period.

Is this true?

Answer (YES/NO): NO